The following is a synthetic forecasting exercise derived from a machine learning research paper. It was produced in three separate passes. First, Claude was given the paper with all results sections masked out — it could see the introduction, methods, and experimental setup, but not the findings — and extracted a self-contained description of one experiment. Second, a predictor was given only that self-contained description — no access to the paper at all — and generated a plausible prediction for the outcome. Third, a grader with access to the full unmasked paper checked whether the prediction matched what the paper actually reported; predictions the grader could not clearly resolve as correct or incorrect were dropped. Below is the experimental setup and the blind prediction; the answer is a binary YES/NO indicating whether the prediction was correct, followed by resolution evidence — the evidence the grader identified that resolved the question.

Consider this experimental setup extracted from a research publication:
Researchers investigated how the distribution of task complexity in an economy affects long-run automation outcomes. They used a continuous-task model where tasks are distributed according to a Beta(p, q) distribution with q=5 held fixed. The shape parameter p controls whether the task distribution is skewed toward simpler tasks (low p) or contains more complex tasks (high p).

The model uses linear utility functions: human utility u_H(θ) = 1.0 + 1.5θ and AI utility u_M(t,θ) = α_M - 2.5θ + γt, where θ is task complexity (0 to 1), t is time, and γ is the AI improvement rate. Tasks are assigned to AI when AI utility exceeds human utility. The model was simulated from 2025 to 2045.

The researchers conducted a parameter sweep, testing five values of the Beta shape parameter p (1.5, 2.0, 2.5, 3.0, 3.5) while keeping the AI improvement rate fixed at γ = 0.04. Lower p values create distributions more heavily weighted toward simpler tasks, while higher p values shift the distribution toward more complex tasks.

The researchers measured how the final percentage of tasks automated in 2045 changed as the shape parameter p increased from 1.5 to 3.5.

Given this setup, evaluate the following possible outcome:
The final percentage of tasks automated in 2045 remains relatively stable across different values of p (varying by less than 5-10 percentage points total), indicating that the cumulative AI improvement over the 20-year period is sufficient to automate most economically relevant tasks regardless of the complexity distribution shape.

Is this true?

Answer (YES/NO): NO